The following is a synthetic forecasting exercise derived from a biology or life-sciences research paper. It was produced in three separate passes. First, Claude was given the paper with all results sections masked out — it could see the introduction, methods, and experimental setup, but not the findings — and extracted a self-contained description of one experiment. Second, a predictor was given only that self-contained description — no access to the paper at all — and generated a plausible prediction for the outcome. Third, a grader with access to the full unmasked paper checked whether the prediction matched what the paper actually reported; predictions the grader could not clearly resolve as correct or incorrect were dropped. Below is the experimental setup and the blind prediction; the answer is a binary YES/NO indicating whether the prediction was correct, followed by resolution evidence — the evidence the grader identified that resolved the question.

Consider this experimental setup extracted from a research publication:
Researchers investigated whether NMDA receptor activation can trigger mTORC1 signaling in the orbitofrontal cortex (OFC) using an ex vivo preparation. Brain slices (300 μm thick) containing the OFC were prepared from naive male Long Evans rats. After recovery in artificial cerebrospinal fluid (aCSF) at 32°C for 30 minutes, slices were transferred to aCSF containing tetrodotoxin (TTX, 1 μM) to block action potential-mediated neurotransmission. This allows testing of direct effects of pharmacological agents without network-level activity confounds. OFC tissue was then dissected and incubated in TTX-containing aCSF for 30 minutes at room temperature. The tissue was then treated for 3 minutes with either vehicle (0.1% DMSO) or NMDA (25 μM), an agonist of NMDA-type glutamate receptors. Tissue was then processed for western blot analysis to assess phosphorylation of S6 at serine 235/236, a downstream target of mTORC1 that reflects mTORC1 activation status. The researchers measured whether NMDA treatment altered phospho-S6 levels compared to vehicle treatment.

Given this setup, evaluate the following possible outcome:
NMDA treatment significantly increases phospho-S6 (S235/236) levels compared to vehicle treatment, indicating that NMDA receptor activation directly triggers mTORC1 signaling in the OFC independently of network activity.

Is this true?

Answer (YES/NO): YES